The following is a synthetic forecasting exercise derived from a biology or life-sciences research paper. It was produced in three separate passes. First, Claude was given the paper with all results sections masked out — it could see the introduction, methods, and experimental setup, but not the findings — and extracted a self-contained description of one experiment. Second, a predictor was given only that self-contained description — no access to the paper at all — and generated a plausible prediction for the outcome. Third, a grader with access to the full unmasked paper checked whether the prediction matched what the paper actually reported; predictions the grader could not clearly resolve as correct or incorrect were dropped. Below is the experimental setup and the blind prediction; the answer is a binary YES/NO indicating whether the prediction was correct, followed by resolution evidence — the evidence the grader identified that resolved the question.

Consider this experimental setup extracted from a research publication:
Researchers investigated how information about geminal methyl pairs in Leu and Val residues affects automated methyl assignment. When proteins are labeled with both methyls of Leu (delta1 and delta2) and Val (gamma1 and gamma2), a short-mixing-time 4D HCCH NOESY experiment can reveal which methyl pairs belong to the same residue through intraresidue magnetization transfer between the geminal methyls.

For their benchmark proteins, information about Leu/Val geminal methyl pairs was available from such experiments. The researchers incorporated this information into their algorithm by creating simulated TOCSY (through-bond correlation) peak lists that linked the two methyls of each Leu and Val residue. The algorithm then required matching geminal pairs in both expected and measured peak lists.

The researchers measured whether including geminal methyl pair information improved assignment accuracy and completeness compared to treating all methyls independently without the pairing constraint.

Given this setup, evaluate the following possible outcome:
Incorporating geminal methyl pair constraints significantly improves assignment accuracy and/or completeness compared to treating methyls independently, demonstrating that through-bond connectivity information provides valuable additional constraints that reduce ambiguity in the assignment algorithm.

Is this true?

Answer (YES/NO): YES